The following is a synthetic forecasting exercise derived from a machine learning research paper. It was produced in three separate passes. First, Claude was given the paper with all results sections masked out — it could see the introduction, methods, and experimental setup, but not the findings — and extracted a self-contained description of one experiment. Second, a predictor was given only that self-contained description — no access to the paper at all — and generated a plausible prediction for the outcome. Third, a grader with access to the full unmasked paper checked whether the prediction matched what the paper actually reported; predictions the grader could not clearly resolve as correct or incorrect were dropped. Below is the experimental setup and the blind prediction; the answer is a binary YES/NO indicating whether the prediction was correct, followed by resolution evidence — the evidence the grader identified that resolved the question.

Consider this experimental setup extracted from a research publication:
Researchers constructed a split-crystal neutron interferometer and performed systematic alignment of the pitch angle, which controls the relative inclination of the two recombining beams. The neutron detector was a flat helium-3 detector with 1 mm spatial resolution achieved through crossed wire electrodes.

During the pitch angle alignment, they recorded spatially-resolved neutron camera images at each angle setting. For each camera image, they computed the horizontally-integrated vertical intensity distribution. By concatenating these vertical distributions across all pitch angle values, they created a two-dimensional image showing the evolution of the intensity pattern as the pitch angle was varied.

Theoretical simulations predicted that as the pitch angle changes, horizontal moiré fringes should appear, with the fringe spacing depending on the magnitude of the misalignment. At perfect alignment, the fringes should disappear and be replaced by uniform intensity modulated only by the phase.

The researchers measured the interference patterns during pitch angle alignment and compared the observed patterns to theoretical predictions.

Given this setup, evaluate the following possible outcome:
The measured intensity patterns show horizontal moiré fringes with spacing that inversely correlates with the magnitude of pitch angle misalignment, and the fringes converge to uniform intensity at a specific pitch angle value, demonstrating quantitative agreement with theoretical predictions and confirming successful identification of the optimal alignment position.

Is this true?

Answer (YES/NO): YES